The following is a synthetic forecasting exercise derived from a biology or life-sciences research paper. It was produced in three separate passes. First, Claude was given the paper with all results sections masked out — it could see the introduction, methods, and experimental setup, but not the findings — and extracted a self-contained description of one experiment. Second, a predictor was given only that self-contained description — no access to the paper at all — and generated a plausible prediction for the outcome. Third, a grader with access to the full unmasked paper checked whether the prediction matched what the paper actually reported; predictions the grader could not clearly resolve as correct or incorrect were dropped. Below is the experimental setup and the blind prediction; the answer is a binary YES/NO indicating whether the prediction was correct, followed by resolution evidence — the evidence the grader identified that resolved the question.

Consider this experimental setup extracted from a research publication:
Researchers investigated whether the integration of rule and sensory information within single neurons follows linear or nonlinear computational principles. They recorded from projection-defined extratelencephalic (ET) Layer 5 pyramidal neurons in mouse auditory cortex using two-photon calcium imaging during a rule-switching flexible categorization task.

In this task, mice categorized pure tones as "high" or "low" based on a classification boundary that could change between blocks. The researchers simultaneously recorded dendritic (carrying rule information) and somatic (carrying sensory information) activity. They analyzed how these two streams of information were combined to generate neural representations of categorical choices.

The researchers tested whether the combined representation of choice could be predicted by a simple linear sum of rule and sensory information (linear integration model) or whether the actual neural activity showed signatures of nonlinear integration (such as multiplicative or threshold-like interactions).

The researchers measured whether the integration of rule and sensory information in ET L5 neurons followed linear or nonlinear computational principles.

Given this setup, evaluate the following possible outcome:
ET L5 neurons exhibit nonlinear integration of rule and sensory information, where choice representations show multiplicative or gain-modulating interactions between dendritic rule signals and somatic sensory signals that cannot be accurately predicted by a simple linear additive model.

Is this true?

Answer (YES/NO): YES